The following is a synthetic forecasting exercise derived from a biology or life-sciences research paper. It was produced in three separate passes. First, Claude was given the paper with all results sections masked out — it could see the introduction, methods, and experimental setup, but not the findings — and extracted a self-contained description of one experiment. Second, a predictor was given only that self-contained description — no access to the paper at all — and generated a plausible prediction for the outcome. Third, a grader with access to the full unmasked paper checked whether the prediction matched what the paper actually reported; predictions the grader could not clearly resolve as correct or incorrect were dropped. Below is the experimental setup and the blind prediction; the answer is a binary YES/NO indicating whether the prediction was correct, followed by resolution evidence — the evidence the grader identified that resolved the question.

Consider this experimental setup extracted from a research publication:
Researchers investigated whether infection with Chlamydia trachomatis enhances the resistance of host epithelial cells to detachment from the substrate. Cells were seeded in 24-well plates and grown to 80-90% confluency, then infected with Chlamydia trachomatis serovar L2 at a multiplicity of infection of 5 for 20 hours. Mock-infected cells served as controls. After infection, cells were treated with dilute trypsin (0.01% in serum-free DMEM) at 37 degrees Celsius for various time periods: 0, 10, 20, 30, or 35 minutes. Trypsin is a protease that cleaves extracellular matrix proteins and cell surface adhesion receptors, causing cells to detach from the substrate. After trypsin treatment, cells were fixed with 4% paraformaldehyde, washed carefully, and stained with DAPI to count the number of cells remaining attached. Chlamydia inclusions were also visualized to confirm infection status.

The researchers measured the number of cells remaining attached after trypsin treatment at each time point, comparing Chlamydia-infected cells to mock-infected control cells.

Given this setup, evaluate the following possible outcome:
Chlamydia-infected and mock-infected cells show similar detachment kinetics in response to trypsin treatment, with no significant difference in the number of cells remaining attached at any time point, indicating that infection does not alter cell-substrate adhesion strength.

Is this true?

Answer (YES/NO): NO